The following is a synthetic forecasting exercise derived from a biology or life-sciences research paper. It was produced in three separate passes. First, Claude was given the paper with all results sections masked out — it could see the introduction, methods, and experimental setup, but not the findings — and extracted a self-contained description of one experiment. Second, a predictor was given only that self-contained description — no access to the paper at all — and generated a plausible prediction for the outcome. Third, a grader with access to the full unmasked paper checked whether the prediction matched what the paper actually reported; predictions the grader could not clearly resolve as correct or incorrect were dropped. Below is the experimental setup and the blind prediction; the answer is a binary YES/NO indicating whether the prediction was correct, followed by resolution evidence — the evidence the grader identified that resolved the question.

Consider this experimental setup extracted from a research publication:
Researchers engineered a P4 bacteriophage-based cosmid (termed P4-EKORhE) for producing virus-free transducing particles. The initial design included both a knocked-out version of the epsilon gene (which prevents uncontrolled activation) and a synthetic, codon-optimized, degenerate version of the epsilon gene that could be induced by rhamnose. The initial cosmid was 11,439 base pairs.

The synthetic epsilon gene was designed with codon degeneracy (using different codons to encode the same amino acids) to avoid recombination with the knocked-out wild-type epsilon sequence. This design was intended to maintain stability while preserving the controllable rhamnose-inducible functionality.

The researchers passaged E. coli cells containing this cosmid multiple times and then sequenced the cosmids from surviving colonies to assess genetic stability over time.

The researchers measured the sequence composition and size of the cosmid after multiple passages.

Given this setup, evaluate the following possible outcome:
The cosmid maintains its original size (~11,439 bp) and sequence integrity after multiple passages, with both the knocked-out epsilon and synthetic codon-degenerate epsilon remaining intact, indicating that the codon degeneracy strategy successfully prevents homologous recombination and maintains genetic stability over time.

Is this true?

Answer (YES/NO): NO